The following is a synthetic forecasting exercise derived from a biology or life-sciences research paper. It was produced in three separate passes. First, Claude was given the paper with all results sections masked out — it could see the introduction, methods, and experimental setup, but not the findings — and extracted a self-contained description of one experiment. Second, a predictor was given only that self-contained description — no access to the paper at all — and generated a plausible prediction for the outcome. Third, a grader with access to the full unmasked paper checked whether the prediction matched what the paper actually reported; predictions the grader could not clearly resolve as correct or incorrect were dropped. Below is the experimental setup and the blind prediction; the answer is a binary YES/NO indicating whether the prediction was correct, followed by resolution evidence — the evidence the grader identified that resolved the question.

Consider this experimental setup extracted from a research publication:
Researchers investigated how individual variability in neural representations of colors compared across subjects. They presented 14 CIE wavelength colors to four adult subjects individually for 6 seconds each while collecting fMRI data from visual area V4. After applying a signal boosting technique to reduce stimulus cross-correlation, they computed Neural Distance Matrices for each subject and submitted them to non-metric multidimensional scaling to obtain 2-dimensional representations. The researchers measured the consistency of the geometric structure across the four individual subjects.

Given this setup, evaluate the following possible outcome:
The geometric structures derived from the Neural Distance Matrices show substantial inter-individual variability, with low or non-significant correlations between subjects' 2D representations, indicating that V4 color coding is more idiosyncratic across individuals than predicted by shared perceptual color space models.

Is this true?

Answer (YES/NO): NO